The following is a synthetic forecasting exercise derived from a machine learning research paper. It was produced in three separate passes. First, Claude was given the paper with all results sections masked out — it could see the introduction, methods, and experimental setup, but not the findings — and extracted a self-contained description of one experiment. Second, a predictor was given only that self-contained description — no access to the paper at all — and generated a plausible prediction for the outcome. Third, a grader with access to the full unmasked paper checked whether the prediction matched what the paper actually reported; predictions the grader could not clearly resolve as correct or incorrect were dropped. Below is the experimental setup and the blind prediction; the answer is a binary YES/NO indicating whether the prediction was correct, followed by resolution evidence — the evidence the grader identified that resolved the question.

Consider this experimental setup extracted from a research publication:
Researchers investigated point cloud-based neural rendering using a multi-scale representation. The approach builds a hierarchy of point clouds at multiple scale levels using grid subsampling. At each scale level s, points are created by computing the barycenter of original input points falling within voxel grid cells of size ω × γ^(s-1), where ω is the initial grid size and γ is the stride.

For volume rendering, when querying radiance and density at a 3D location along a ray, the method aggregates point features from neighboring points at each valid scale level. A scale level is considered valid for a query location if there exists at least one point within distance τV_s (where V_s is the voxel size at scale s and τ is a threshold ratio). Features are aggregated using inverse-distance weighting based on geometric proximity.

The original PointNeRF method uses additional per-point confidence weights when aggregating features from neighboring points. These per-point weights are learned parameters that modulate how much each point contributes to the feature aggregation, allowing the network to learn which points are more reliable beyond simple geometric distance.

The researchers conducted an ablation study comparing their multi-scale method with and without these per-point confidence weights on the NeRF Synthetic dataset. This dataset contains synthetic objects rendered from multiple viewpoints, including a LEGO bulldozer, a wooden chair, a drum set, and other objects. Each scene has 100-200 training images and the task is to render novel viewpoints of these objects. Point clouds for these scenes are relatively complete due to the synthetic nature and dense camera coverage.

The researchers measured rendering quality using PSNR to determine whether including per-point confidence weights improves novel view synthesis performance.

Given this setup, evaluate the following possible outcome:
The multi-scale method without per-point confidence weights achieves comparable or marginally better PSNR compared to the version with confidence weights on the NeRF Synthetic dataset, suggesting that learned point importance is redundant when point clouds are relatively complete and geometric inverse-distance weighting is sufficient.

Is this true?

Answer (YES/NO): YES